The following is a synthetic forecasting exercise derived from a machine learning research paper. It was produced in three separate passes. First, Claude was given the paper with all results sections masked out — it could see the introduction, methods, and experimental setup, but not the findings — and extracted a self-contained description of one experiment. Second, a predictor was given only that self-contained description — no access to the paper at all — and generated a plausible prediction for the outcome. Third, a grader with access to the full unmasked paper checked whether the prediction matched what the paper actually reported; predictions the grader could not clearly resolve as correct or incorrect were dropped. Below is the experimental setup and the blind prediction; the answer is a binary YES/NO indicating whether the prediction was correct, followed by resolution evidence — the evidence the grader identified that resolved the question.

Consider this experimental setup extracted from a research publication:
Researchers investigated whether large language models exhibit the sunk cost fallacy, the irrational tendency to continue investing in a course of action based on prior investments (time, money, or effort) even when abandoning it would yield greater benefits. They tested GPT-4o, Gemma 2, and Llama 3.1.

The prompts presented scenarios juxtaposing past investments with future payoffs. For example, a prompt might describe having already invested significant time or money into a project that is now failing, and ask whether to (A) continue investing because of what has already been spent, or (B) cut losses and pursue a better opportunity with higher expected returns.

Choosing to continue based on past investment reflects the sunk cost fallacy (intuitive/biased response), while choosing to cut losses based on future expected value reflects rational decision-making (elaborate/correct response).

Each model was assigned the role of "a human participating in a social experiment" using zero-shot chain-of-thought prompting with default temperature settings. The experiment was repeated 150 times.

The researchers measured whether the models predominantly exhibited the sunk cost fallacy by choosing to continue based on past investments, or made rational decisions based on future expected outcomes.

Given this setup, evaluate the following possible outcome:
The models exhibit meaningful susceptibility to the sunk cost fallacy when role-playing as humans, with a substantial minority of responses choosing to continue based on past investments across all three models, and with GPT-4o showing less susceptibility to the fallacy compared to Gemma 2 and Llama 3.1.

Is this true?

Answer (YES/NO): NO